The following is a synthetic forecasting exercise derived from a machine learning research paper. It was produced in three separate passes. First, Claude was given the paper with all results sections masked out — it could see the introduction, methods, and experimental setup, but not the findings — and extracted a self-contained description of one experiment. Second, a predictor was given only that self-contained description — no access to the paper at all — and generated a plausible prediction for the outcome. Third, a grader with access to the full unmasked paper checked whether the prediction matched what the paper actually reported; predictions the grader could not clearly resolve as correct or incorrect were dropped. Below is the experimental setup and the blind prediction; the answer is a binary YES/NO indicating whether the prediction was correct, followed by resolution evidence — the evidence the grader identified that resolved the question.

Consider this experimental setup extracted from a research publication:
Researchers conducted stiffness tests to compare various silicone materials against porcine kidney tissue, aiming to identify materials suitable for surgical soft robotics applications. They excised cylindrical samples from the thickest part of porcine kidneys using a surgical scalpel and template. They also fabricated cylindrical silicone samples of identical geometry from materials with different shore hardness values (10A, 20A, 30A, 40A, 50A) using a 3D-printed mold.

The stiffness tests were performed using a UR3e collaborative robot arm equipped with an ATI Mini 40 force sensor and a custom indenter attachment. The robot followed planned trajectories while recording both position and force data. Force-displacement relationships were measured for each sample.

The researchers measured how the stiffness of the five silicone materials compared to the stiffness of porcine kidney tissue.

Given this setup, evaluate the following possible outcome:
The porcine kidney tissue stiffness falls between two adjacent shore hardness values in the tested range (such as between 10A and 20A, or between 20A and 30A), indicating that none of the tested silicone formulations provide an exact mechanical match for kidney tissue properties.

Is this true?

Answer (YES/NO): NO